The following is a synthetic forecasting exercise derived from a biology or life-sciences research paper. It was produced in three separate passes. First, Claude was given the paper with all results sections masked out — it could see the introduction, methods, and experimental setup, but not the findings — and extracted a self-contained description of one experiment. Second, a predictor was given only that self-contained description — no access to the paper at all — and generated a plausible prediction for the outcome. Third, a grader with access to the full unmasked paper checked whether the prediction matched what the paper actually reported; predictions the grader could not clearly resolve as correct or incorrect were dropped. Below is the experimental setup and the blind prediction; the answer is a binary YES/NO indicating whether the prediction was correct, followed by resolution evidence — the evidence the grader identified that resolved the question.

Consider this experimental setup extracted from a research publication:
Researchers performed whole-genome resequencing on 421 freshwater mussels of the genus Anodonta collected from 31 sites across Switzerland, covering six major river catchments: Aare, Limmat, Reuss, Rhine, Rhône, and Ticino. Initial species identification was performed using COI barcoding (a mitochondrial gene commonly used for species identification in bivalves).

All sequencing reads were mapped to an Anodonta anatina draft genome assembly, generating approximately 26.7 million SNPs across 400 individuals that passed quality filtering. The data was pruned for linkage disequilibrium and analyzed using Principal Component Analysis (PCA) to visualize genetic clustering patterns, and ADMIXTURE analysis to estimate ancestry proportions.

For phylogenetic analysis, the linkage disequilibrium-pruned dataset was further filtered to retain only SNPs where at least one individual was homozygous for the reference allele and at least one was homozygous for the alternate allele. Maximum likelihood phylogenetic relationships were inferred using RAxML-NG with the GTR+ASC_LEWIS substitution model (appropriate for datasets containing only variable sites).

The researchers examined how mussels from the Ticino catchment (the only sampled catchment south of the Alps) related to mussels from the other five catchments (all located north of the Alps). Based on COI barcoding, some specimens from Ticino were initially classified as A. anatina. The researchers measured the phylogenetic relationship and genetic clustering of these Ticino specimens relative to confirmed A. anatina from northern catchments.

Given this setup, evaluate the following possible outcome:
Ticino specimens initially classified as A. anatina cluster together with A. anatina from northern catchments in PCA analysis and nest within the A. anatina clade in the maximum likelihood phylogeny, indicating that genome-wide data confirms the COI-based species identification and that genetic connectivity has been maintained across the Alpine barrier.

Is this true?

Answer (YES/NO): NO